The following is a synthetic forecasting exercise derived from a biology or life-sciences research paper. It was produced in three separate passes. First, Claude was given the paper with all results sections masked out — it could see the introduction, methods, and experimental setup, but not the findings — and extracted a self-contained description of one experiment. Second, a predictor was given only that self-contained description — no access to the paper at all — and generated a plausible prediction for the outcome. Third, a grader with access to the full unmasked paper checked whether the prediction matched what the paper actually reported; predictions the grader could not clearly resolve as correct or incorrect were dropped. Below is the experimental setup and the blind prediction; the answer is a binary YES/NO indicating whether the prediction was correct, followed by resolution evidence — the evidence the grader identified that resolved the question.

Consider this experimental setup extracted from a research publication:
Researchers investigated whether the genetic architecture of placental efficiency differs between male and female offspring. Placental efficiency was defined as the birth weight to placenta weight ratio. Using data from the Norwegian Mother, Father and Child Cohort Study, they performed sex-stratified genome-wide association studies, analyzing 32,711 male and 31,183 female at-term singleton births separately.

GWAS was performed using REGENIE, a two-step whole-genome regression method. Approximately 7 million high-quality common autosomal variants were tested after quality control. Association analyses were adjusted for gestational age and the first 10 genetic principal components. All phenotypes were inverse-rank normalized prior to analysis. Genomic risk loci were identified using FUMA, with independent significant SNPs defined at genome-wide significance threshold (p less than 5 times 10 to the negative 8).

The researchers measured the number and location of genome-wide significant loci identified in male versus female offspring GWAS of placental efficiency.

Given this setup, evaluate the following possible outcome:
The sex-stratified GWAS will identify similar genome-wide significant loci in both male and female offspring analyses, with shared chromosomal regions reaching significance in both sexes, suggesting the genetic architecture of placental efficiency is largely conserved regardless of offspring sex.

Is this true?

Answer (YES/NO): NO